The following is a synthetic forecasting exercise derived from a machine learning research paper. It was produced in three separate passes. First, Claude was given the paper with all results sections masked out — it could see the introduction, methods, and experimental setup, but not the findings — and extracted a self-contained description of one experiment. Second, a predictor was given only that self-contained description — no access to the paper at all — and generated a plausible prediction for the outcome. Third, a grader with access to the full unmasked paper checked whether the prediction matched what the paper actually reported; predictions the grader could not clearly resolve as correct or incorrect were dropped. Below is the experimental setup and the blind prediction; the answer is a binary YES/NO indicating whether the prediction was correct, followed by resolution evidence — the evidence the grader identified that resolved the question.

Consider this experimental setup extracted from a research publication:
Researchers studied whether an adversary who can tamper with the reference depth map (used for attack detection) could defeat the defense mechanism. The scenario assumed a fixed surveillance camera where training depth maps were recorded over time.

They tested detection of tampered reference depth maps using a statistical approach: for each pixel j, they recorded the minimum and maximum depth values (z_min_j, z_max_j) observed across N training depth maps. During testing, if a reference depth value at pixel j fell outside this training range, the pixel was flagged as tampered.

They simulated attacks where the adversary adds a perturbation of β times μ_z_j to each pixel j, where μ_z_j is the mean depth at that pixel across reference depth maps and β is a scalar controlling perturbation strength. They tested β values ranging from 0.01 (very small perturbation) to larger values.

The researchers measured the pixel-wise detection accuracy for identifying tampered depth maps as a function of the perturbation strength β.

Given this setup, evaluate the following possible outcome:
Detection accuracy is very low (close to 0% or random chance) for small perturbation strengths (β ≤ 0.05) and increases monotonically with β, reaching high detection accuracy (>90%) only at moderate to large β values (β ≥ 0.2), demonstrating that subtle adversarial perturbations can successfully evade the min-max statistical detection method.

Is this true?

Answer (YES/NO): NO